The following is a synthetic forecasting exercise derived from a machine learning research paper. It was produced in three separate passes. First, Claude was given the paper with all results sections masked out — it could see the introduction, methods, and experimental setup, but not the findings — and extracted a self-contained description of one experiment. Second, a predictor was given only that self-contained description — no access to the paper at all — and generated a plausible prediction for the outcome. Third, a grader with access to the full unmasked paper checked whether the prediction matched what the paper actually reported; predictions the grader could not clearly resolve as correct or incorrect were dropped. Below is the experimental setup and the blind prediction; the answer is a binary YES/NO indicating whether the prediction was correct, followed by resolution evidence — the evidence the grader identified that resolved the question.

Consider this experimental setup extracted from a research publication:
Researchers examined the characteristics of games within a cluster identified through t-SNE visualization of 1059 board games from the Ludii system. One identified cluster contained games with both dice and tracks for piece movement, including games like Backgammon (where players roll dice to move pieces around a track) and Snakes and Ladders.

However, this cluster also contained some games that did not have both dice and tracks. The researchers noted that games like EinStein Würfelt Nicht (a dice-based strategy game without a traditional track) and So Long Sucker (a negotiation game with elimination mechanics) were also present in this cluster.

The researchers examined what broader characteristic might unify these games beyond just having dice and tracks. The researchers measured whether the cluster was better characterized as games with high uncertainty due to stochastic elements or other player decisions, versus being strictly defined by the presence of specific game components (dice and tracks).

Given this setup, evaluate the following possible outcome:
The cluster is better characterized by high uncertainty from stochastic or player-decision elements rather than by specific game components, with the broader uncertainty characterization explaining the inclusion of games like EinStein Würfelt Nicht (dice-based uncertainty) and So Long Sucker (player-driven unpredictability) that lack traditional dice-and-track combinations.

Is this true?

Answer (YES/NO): YES